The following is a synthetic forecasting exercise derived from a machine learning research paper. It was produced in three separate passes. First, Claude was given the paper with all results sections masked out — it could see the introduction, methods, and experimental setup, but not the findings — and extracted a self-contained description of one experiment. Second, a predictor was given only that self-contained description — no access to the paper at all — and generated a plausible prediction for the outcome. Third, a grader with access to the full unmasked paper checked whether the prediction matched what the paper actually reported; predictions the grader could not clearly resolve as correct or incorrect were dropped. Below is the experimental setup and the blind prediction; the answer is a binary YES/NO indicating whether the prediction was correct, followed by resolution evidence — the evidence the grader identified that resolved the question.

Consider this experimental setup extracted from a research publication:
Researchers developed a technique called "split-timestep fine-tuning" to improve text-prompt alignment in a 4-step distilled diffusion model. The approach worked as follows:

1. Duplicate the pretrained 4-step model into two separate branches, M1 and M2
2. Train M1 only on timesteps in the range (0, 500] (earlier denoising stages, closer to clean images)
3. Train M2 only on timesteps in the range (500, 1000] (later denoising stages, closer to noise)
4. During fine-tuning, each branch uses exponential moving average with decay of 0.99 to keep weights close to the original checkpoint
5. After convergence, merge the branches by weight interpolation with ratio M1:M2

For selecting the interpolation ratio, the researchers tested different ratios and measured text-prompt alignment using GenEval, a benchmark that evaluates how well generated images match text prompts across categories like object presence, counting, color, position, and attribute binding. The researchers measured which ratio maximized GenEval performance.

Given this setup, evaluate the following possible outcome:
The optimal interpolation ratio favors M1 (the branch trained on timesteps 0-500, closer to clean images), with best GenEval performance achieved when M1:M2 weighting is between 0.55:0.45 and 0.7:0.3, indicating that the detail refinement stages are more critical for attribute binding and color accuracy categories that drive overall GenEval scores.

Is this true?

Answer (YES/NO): NO